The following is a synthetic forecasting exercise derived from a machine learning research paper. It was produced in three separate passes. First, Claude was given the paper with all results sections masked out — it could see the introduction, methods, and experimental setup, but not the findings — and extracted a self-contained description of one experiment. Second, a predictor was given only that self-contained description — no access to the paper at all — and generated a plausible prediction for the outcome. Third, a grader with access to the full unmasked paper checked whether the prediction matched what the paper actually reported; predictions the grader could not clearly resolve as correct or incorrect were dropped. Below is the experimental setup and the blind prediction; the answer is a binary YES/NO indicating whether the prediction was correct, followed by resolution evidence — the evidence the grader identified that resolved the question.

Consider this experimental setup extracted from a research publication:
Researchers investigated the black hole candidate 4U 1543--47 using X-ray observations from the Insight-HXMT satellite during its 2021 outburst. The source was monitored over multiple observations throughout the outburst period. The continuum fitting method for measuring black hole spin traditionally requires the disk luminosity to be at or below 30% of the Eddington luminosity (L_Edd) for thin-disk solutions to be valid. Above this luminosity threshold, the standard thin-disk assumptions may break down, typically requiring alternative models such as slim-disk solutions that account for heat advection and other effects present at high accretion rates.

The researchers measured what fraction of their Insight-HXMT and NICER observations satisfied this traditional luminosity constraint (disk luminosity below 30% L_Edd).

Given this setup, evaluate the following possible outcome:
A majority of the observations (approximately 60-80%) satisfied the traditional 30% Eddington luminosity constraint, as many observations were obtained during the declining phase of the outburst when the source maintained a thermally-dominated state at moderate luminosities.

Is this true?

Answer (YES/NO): NO